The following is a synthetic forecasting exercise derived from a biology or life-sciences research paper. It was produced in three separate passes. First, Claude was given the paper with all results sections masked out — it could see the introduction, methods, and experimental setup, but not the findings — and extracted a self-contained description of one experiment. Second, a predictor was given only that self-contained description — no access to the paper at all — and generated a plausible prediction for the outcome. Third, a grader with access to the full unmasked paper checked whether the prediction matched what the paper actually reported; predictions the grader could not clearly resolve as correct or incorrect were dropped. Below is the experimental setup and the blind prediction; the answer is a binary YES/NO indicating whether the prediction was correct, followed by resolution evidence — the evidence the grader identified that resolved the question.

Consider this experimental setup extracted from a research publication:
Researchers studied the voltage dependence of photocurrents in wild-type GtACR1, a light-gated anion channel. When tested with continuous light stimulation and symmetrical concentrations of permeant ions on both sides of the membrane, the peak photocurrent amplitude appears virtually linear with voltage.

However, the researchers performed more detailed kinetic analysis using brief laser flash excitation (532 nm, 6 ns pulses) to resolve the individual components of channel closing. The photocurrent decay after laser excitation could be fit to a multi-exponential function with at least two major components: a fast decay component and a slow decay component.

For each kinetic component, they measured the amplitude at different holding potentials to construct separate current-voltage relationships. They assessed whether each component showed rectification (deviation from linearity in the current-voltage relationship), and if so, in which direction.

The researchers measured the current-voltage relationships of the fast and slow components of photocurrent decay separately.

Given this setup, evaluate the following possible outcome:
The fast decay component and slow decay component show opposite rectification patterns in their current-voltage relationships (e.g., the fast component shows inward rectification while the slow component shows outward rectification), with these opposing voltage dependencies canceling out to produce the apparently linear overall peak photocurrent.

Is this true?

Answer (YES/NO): NO